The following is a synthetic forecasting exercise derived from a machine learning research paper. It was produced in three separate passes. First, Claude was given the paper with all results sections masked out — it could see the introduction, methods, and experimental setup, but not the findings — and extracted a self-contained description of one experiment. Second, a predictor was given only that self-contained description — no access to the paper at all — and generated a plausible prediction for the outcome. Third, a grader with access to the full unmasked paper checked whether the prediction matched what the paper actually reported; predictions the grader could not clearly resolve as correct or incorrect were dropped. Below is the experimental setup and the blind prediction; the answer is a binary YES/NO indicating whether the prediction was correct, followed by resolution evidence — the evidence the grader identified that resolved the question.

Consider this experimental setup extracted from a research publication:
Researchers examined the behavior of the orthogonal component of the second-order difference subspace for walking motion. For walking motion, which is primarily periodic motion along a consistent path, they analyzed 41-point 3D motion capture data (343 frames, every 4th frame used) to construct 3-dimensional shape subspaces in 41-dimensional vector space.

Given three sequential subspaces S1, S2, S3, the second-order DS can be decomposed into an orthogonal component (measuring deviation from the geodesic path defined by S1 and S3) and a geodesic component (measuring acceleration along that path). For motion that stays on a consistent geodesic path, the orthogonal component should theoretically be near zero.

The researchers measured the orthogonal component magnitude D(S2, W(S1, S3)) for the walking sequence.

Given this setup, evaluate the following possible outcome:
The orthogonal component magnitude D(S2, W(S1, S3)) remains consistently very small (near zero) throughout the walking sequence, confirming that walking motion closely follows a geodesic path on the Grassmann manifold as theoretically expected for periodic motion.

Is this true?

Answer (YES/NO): YES